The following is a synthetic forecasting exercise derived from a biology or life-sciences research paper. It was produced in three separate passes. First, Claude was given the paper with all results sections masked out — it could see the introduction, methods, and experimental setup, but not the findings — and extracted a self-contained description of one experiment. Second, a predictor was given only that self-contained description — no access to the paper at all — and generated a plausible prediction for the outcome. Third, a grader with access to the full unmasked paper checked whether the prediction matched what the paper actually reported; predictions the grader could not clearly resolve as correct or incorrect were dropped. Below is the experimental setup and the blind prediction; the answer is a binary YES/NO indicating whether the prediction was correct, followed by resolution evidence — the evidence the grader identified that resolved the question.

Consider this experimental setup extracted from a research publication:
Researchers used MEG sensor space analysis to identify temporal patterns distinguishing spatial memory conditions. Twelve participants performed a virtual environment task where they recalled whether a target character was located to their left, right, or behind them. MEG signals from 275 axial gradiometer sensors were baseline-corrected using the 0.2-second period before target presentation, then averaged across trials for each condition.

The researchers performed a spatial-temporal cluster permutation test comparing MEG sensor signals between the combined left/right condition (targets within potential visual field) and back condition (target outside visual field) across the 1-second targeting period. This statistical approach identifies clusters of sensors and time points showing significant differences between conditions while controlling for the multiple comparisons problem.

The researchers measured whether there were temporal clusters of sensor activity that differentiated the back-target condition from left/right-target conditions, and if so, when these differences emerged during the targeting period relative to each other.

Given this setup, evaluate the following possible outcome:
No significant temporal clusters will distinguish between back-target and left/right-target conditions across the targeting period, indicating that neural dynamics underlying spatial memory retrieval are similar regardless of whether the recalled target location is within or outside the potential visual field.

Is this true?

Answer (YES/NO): NO